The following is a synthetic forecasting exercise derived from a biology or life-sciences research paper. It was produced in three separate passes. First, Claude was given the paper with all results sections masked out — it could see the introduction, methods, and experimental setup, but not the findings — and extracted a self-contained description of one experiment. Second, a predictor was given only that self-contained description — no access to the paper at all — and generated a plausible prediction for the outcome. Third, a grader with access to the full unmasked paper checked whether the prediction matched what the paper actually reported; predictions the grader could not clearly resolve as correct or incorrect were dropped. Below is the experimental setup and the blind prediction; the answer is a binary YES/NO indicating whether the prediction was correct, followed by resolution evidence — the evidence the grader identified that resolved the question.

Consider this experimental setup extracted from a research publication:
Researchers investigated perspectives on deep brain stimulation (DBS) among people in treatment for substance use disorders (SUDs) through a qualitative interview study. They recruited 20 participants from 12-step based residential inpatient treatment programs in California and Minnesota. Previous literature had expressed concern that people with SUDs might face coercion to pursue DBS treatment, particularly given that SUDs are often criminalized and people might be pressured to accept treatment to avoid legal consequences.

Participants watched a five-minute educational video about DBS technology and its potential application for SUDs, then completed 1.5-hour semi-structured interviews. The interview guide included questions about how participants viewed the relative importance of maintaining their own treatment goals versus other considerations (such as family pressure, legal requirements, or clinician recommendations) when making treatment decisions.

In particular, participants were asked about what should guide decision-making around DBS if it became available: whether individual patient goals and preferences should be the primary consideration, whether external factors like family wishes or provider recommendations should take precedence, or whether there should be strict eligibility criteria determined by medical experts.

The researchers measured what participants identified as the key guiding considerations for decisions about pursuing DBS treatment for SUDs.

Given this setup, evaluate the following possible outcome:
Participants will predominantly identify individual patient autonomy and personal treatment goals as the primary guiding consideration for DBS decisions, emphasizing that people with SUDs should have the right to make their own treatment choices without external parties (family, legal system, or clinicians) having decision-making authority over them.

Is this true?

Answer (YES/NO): YES